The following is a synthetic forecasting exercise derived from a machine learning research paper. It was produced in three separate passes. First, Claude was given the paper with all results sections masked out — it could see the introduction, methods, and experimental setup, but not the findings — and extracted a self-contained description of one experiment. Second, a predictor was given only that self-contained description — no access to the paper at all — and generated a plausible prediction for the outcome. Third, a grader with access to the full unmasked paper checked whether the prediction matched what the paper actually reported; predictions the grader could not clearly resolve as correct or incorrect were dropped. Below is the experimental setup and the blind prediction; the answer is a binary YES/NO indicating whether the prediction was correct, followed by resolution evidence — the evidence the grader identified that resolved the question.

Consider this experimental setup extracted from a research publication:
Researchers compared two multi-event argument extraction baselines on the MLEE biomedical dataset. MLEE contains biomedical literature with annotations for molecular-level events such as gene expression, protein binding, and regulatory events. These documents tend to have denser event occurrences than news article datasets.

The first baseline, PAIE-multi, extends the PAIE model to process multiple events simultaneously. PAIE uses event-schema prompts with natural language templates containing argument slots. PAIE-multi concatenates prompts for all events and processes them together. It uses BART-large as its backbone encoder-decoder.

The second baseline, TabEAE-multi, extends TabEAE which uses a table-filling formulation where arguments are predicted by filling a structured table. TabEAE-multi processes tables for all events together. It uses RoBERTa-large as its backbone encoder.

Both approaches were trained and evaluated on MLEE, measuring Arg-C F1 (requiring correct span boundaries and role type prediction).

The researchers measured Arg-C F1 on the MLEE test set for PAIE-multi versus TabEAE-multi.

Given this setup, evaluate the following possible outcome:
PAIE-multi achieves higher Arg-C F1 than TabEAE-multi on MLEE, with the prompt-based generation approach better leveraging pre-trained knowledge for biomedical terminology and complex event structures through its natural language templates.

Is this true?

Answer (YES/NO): NO